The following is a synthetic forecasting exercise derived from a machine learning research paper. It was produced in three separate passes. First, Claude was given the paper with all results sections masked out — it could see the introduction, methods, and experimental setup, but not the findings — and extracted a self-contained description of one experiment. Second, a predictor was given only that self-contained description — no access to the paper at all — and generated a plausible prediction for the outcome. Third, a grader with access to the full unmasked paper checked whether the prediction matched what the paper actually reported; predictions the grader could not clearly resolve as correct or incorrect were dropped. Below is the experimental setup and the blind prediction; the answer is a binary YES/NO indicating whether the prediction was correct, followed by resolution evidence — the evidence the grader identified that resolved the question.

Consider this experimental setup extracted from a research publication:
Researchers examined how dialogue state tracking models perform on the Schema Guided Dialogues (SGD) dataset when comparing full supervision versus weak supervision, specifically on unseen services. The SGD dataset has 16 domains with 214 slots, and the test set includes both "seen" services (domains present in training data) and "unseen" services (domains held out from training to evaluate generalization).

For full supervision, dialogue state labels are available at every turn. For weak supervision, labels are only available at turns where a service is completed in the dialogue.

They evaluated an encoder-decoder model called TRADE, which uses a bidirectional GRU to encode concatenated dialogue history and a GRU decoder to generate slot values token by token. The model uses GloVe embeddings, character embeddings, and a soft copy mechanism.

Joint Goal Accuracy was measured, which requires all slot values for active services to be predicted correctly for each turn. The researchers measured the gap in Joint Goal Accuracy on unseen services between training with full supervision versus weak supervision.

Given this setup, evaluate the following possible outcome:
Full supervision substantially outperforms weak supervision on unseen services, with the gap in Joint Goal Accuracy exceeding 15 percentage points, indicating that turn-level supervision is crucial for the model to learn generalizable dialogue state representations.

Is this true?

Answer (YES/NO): NO